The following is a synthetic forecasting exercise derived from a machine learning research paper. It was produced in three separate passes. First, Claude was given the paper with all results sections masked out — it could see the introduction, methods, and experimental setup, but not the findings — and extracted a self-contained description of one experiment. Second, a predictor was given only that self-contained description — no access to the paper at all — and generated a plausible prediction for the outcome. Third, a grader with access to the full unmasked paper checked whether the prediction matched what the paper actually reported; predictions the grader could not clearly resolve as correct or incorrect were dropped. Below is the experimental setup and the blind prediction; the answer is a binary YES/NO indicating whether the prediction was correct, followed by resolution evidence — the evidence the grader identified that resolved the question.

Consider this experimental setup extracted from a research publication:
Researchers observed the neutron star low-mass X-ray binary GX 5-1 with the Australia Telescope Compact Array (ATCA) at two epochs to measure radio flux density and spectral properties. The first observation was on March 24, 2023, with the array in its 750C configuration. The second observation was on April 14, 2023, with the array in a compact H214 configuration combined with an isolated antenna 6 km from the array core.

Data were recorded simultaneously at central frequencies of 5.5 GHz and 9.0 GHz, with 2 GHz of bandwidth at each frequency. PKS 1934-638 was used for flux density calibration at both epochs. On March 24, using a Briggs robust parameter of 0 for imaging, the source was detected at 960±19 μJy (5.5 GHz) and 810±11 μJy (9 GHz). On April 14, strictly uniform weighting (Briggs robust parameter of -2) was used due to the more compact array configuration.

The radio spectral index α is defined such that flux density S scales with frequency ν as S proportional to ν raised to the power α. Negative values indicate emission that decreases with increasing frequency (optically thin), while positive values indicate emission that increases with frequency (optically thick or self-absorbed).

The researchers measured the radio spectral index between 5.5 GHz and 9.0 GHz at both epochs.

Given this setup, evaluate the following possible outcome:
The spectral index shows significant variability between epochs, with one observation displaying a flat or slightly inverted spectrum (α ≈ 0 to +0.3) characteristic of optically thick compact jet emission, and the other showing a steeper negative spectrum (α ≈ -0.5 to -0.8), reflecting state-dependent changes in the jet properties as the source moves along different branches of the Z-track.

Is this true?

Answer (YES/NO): NO